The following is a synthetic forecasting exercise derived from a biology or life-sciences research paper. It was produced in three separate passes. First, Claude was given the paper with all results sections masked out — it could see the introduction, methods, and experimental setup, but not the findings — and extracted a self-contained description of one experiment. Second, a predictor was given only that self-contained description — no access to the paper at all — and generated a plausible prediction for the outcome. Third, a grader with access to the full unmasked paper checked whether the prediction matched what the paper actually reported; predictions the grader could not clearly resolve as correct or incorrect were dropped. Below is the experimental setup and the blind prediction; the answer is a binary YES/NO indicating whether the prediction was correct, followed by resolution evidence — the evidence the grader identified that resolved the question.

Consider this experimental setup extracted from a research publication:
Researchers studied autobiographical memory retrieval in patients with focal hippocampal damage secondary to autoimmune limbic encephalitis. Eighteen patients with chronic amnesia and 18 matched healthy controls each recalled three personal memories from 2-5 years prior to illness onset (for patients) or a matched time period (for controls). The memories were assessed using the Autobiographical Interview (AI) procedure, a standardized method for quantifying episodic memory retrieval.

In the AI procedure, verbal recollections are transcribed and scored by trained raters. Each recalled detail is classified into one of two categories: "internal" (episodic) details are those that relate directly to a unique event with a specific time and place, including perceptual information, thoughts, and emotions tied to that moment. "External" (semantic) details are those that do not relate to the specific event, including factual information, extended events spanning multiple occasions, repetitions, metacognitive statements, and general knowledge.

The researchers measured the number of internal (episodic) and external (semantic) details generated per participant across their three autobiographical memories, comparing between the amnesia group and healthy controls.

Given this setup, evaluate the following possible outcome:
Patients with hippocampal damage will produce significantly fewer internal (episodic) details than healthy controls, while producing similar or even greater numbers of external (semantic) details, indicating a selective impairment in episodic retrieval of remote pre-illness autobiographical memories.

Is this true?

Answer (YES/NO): YES